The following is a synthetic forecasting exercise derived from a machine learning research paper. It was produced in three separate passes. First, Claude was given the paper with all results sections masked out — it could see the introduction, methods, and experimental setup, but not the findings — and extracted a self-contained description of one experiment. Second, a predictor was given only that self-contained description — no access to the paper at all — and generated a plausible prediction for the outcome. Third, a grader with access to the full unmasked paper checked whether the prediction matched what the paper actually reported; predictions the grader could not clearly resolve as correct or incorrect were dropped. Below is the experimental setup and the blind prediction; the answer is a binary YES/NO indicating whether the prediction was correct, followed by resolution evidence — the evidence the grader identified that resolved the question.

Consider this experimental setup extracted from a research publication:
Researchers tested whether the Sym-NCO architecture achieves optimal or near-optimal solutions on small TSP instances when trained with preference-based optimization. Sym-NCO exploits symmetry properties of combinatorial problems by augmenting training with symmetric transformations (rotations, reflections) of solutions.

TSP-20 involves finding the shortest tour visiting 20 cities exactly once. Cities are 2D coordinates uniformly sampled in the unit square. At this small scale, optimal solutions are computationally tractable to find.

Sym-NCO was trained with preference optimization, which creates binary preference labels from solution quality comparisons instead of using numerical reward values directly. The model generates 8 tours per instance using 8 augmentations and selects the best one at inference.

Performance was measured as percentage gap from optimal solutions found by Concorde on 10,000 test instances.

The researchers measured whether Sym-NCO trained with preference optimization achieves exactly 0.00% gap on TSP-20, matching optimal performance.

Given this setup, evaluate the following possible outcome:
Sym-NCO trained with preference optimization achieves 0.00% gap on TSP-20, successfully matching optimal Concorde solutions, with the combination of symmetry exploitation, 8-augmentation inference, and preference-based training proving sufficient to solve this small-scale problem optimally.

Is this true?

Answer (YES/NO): YES